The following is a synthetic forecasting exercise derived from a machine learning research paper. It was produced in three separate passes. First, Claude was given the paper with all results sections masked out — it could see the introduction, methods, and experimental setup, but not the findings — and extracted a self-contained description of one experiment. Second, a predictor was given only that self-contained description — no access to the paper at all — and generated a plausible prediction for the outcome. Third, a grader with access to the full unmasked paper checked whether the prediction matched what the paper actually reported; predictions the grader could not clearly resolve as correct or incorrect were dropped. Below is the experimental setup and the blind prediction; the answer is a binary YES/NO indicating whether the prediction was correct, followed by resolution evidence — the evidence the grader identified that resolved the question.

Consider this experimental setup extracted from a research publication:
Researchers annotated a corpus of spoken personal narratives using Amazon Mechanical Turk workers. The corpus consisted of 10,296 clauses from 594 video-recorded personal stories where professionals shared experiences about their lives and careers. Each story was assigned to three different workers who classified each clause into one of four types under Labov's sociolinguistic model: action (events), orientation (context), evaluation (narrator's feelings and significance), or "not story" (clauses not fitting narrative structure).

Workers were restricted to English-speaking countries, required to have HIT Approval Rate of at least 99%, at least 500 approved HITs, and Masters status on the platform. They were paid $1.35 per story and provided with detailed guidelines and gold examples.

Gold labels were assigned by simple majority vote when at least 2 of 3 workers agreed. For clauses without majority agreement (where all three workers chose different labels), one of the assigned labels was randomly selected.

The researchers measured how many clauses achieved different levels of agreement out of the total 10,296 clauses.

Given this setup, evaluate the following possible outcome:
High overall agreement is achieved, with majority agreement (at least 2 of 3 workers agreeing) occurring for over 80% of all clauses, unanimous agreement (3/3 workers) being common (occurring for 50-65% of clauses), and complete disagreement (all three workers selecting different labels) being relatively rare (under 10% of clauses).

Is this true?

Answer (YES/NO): NO